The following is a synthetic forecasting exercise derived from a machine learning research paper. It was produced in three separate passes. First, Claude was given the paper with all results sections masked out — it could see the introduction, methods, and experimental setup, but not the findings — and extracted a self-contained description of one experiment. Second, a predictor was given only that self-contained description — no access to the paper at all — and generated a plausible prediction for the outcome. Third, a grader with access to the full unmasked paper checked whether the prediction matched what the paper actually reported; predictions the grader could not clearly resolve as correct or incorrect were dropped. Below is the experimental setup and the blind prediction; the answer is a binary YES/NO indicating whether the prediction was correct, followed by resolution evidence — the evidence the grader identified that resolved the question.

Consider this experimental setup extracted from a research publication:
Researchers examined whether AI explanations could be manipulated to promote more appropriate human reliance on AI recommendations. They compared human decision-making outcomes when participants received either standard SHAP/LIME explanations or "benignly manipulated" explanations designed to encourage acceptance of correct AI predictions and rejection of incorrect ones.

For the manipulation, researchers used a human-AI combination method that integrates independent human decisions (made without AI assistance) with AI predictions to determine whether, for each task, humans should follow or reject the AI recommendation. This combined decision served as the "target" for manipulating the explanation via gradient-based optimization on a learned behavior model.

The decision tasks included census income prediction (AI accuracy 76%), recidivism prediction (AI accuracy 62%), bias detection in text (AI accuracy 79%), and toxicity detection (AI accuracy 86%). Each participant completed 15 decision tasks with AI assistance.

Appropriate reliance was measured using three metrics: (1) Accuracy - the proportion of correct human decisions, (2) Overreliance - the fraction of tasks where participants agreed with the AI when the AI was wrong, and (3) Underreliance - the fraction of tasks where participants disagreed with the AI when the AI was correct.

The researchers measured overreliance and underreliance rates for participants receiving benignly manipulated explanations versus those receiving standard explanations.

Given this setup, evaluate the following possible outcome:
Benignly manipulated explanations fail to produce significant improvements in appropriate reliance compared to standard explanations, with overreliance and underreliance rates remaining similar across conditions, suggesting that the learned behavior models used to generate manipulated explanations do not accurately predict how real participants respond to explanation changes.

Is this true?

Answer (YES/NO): NO